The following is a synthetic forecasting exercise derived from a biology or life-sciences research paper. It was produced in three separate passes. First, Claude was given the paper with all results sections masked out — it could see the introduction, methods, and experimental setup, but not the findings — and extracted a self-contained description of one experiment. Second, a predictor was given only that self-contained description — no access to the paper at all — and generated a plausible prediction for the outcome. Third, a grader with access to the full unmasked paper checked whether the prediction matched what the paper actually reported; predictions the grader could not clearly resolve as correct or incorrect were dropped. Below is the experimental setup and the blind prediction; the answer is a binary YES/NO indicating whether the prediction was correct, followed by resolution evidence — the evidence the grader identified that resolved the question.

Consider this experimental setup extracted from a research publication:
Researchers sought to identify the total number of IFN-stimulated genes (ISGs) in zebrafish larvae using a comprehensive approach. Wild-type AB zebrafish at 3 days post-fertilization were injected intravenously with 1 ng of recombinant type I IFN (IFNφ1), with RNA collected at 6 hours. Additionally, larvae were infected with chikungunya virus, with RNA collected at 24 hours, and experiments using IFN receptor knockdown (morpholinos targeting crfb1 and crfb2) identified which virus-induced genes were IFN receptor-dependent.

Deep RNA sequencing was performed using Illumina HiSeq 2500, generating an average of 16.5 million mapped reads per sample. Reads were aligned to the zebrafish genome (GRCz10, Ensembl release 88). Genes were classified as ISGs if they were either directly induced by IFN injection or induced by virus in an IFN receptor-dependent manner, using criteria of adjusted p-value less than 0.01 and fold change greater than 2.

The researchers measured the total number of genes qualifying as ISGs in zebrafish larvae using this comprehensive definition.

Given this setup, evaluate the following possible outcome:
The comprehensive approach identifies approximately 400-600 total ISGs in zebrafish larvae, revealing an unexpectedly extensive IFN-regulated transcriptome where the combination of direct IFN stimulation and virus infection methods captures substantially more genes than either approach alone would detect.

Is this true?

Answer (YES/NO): YES